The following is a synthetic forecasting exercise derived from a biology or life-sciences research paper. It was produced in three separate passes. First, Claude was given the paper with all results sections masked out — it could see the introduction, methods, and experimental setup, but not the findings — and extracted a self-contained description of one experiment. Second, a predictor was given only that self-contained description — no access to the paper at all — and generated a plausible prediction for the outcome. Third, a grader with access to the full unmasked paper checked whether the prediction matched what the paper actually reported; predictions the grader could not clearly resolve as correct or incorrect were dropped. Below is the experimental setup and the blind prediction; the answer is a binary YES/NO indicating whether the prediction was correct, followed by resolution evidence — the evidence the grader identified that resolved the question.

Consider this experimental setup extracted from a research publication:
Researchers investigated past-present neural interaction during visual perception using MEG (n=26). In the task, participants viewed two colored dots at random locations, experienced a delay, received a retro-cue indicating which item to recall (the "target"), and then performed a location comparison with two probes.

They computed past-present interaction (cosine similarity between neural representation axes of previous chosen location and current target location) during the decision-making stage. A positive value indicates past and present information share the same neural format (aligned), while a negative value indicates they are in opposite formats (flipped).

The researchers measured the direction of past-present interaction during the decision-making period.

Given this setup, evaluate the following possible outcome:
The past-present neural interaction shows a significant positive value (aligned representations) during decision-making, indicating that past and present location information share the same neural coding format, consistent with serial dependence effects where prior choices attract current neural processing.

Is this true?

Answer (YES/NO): YES